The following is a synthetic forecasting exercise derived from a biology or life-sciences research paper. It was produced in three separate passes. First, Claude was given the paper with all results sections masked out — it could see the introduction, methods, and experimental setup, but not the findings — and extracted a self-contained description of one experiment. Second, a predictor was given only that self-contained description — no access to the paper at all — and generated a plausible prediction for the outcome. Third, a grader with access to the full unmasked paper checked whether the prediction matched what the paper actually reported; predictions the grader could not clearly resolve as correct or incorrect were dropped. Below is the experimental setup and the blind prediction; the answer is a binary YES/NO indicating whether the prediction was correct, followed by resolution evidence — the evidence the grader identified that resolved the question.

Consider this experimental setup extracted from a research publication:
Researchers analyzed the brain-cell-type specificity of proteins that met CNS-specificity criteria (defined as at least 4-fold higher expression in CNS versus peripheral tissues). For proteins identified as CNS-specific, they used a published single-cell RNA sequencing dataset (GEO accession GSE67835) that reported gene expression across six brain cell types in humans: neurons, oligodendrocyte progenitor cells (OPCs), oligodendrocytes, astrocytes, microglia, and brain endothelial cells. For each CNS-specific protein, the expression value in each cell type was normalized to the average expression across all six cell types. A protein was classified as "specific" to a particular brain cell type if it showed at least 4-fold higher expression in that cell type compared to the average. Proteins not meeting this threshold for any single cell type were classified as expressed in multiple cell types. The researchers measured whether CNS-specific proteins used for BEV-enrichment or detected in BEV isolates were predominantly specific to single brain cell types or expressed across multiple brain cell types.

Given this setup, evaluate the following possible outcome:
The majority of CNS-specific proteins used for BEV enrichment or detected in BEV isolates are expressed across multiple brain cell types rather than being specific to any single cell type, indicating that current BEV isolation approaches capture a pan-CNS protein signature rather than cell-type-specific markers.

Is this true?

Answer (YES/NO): NO